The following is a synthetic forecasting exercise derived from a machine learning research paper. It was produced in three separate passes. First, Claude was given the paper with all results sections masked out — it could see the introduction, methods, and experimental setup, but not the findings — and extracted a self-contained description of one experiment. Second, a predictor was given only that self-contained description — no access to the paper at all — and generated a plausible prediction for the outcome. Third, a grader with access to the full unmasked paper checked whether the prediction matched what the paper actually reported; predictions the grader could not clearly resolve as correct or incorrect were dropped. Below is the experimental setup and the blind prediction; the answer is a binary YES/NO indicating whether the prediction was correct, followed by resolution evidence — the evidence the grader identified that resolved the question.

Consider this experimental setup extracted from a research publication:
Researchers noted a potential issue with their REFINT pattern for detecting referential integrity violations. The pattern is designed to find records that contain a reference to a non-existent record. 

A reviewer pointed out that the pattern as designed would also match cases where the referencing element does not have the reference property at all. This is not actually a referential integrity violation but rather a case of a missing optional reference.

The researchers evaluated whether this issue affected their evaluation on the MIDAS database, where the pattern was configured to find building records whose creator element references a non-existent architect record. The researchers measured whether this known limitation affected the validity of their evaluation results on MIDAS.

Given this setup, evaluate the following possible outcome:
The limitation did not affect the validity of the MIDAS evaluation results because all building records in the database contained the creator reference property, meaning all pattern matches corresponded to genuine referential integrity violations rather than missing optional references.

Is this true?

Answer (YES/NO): YES